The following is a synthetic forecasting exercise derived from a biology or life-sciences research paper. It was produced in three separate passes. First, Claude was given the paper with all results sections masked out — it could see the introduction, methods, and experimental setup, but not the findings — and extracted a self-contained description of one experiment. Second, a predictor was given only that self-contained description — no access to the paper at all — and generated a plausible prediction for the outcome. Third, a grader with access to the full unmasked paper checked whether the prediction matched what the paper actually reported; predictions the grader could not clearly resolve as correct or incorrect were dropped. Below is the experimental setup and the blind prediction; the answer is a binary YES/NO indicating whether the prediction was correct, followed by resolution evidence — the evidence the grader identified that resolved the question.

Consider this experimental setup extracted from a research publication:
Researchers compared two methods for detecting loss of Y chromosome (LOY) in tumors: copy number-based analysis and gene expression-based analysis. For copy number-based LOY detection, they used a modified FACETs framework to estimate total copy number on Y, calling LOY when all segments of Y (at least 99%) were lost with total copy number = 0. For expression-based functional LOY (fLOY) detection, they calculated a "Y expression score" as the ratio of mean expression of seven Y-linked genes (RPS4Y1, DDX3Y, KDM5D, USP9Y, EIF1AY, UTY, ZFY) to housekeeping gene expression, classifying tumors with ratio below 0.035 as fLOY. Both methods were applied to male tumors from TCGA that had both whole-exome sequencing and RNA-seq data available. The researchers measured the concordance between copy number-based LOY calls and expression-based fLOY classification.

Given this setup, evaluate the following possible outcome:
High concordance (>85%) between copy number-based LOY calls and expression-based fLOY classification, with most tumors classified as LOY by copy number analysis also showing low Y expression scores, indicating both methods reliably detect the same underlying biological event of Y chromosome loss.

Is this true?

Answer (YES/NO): YES